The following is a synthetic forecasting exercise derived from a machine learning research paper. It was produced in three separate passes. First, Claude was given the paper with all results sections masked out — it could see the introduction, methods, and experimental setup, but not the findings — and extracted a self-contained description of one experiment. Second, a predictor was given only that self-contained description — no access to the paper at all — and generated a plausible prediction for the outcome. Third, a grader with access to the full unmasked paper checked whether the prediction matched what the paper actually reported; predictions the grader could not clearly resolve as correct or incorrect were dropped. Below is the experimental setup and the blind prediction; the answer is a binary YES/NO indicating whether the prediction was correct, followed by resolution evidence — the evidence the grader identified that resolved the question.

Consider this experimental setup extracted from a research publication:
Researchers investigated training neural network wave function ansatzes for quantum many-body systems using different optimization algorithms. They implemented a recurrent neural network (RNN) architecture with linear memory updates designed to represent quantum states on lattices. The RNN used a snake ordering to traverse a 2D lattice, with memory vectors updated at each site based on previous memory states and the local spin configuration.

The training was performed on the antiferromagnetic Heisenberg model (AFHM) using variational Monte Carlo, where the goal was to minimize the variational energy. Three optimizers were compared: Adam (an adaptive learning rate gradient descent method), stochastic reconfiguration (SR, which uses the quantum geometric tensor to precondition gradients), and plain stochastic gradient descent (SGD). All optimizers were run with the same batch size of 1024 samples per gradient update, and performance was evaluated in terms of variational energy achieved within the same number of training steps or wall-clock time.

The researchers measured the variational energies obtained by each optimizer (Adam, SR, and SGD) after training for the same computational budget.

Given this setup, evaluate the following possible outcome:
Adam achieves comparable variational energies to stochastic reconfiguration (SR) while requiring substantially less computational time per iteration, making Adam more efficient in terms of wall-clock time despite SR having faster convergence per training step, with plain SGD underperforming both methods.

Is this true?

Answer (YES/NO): NO